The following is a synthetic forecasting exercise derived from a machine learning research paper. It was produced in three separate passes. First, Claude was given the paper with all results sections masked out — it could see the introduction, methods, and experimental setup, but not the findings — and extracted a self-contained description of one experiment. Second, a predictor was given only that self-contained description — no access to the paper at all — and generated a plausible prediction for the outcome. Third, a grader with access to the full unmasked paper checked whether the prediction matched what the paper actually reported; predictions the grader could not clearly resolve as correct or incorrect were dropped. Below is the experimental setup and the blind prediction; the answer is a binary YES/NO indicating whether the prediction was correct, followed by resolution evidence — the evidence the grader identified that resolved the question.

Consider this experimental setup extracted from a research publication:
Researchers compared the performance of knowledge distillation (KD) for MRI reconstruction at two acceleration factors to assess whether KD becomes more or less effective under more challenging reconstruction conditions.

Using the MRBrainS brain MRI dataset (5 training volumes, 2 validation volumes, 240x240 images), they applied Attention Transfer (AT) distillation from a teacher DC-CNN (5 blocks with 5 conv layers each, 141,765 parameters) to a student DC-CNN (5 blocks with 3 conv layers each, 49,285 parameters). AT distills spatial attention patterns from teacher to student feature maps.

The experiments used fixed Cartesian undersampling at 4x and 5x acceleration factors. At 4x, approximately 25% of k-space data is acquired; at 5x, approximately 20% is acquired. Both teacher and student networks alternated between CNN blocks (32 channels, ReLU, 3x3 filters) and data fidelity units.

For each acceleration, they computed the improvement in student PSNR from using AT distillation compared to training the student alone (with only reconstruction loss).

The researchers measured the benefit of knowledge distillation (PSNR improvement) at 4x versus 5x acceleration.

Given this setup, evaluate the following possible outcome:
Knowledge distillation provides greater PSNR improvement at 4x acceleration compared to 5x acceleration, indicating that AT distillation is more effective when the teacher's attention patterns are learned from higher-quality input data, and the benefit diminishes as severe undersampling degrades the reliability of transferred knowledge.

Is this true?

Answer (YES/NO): NO